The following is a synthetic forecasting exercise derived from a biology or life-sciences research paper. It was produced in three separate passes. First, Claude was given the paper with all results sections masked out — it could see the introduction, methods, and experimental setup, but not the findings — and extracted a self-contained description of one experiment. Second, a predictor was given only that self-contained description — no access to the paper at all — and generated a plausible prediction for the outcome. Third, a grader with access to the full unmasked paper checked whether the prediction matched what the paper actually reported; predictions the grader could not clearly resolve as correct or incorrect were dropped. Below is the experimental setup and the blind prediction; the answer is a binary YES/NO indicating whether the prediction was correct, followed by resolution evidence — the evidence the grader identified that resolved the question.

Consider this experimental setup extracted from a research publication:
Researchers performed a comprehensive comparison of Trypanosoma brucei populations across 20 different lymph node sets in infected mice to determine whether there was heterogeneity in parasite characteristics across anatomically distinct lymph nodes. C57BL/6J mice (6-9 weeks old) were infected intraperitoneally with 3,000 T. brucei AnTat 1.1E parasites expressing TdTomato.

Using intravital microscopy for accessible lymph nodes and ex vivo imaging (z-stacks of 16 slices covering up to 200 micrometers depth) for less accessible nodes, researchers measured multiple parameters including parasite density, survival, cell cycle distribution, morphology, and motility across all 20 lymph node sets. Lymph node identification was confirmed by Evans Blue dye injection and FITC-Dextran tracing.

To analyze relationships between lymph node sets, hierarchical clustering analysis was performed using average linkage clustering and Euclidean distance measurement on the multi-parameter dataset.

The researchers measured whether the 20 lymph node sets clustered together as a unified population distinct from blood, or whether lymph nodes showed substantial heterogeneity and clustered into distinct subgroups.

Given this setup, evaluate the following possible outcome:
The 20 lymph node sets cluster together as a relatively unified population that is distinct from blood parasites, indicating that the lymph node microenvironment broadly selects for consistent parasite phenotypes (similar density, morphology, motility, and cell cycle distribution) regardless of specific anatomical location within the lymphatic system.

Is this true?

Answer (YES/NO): NO